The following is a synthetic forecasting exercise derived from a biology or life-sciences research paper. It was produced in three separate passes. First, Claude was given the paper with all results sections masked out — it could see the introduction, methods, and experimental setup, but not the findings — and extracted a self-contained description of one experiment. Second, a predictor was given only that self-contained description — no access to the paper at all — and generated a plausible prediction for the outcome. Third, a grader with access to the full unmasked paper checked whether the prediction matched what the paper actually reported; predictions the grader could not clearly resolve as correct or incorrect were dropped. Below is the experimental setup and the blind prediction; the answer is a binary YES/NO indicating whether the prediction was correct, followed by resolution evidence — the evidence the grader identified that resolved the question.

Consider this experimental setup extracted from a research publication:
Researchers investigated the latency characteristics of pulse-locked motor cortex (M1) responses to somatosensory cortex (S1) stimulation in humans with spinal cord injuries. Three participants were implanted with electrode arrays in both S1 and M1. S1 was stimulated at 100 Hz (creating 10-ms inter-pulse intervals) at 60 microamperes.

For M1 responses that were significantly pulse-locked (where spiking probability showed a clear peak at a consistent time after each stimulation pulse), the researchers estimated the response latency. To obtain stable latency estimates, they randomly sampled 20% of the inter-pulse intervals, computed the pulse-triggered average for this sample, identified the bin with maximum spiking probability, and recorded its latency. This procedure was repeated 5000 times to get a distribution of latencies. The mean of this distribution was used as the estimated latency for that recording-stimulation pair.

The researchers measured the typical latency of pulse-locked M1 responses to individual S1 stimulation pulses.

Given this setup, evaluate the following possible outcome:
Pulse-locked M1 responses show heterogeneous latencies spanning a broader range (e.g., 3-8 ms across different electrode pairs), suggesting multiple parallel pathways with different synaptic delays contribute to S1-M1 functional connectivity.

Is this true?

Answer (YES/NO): NO